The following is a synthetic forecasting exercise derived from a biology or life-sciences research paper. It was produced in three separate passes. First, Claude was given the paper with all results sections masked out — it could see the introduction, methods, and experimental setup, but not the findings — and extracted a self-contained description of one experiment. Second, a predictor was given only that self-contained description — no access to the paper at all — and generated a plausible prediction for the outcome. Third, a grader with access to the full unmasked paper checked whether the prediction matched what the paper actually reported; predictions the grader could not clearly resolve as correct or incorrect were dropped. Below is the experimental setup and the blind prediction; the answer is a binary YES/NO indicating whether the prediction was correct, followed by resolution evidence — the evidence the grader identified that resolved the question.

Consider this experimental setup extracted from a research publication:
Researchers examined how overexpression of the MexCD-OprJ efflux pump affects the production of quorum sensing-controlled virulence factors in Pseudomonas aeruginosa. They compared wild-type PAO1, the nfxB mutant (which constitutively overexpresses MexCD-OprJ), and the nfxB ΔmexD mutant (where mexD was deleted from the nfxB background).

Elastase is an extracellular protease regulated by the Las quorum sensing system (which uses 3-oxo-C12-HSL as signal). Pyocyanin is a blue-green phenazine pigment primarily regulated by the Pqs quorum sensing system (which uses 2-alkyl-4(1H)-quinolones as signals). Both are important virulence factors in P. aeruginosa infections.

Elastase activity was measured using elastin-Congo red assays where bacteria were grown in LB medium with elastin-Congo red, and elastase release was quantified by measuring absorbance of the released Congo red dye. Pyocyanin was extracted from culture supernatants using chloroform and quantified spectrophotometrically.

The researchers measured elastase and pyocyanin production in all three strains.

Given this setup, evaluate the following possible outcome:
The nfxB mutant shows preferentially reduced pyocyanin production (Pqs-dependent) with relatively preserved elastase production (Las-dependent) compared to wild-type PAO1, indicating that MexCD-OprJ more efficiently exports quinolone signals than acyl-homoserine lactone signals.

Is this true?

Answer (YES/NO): NO